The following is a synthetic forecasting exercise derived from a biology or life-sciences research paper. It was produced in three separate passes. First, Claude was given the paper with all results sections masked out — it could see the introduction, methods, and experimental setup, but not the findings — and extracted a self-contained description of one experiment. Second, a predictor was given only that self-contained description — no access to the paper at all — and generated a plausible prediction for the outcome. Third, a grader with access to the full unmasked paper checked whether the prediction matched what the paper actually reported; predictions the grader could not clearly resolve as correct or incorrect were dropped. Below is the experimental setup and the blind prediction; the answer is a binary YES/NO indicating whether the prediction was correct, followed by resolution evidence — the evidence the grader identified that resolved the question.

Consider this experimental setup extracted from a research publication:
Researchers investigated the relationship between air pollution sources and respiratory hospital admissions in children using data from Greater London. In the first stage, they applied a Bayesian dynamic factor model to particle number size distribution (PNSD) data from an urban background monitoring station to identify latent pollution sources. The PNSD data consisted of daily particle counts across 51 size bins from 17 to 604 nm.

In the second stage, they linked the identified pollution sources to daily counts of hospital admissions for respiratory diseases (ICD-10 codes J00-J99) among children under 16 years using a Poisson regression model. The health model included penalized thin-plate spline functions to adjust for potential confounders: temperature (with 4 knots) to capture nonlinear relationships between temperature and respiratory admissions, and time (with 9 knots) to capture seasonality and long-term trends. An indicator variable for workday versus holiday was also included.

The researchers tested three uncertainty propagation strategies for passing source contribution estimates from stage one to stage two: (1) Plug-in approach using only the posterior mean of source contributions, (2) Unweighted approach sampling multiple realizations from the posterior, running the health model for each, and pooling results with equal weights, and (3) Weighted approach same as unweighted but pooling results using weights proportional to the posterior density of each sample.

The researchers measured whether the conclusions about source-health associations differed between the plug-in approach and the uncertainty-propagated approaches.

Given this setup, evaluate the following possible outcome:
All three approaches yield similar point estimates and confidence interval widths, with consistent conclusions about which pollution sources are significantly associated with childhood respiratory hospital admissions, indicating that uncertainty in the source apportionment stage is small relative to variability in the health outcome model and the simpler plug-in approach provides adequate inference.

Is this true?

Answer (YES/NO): NO